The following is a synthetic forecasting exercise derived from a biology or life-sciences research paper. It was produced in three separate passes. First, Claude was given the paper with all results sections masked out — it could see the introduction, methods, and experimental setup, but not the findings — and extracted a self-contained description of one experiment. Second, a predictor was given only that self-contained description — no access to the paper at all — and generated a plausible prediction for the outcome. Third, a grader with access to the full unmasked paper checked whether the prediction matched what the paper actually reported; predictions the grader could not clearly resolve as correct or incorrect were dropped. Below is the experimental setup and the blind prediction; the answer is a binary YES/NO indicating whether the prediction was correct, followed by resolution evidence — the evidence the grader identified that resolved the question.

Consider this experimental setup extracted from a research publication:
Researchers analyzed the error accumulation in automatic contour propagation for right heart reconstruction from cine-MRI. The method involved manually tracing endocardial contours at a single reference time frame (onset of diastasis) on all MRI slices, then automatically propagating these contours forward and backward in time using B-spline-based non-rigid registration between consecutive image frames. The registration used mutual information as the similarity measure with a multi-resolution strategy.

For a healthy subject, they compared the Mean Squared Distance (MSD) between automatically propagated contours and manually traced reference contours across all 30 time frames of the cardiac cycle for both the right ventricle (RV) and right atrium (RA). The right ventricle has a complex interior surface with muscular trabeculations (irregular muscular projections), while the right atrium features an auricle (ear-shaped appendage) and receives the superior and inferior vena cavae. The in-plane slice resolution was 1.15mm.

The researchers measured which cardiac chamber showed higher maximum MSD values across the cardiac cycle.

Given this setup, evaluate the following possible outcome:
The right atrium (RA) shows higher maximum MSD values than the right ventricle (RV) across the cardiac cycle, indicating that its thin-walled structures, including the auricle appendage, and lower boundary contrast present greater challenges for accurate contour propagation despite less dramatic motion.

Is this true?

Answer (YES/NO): NO